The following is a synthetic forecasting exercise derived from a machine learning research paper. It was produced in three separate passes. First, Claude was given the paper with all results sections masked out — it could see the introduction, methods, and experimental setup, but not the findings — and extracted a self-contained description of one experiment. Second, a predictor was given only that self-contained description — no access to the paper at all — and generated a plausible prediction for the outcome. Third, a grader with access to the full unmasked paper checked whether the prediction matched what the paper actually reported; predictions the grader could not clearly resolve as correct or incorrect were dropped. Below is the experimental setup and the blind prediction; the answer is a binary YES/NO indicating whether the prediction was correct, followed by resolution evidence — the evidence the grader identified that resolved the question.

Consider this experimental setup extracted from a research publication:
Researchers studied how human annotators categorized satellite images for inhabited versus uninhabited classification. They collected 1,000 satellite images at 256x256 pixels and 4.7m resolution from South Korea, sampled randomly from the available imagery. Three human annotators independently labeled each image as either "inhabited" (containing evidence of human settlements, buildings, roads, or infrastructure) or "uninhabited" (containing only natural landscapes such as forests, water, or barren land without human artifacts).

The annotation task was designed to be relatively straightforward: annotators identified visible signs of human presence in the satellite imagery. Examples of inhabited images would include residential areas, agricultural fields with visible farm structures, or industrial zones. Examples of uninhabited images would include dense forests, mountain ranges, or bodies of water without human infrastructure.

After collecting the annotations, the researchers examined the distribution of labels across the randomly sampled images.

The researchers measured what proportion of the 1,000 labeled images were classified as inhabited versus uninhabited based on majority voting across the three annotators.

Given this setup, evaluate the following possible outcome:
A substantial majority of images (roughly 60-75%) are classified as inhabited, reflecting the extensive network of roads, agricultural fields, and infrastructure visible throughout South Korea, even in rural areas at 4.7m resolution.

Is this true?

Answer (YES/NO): NO